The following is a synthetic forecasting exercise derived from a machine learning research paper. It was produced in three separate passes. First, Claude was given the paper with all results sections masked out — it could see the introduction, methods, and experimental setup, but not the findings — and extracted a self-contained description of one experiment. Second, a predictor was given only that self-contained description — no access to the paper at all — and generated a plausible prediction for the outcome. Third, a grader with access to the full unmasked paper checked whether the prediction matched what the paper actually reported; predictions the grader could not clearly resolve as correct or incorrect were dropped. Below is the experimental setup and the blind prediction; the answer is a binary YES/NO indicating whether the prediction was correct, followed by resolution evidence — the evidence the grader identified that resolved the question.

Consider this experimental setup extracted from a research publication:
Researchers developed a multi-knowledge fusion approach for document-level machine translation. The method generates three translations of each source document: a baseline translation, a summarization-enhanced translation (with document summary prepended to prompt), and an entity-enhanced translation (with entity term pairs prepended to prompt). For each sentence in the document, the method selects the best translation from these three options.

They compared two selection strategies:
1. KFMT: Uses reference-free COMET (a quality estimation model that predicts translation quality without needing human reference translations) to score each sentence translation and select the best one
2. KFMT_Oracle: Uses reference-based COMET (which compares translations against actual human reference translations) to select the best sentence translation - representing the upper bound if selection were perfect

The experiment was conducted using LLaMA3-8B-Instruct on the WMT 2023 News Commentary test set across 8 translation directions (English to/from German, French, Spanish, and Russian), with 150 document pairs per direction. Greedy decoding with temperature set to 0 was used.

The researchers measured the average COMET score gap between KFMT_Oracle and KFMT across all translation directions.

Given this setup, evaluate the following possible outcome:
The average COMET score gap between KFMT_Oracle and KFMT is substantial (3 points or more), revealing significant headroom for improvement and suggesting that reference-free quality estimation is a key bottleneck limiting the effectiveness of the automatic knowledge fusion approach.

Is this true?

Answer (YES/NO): NO